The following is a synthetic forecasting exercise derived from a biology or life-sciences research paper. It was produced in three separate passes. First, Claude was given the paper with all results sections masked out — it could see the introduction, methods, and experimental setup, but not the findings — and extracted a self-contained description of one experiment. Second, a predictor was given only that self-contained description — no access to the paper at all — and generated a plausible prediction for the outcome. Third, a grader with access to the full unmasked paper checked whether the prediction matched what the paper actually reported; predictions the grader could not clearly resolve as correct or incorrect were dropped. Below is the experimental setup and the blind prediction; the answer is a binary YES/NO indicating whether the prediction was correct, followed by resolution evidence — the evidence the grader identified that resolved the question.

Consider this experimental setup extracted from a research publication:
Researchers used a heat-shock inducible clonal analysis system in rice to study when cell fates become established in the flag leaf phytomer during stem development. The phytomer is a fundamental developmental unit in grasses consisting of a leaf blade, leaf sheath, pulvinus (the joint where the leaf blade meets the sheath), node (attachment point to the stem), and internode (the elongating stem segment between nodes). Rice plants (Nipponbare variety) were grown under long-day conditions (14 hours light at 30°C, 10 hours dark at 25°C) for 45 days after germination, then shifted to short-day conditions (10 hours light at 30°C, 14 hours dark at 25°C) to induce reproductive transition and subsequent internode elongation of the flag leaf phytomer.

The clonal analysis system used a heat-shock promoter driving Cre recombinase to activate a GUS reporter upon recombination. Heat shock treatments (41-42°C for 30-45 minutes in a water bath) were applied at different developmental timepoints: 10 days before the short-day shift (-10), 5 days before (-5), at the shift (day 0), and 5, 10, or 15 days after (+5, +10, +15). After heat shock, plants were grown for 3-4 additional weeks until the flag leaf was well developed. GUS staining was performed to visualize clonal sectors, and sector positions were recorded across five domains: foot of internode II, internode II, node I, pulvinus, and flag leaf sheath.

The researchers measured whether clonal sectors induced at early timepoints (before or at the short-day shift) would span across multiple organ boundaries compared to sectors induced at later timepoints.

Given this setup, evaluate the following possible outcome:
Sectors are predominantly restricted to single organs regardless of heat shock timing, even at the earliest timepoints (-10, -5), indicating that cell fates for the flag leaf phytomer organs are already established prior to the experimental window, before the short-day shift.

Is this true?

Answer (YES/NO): NO